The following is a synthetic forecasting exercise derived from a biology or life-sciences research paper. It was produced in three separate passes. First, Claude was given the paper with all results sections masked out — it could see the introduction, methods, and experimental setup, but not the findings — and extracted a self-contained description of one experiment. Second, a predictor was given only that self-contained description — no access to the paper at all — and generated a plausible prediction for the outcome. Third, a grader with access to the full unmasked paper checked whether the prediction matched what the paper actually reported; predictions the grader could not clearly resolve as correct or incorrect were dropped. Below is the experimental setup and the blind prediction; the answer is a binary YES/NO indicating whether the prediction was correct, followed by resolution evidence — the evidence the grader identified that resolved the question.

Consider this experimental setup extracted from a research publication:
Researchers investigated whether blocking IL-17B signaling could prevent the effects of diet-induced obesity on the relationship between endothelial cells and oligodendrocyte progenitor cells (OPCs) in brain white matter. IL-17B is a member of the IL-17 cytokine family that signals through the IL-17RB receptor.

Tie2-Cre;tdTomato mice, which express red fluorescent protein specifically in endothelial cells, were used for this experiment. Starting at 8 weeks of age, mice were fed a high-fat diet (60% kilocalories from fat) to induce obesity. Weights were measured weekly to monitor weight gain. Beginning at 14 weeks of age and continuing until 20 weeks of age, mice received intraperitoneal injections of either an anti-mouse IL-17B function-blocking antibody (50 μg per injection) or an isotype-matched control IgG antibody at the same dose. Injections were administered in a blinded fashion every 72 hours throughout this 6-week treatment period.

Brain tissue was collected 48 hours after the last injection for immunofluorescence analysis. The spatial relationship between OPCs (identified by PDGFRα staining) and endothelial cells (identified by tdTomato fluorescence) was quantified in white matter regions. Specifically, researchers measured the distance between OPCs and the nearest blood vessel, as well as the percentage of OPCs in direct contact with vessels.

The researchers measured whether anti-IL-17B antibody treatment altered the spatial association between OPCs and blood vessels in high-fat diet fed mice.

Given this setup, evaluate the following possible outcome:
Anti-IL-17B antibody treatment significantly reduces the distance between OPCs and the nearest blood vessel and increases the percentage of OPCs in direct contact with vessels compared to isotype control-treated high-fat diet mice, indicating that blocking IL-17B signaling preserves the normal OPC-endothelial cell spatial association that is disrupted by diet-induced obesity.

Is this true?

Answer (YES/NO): NO